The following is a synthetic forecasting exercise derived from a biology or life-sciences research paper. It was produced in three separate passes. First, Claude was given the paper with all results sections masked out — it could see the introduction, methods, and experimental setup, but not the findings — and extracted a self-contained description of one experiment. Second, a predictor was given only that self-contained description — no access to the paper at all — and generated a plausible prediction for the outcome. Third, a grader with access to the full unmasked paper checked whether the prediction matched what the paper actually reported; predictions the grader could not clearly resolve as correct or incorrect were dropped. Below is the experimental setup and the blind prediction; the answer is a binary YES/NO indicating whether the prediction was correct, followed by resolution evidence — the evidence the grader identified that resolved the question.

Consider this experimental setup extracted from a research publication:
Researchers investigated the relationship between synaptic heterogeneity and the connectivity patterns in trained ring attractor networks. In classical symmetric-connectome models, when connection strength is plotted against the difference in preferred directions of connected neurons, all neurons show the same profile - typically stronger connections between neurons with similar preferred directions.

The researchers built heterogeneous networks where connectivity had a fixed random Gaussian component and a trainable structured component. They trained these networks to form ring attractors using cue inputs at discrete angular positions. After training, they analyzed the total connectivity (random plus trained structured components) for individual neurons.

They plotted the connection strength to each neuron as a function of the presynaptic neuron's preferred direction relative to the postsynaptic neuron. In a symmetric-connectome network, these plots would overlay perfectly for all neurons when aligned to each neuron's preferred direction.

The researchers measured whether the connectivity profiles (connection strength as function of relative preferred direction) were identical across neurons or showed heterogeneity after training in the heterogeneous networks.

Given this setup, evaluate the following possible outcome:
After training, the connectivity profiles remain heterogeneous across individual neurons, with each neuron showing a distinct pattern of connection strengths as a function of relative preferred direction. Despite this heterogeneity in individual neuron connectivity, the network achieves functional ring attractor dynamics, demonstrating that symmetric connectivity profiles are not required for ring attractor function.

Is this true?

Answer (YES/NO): YES